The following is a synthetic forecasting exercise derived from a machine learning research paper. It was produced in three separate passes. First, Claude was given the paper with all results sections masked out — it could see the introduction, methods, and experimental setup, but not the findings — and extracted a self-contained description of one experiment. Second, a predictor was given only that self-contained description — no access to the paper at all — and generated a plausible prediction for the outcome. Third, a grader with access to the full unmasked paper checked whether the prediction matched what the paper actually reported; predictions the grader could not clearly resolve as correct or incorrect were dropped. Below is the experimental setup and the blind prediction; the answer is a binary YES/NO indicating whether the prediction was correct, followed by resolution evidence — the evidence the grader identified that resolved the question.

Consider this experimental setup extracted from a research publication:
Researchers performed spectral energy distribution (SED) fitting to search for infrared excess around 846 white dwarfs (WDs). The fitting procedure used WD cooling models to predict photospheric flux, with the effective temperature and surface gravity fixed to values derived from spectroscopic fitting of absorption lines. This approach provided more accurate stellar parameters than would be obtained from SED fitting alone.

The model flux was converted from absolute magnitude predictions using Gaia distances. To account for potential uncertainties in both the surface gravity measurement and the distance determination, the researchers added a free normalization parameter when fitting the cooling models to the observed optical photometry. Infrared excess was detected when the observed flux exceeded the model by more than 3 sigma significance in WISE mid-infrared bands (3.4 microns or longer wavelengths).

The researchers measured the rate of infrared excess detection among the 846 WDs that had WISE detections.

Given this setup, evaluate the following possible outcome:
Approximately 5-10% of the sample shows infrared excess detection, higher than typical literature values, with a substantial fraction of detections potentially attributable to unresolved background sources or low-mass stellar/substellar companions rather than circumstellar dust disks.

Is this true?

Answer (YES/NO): YES